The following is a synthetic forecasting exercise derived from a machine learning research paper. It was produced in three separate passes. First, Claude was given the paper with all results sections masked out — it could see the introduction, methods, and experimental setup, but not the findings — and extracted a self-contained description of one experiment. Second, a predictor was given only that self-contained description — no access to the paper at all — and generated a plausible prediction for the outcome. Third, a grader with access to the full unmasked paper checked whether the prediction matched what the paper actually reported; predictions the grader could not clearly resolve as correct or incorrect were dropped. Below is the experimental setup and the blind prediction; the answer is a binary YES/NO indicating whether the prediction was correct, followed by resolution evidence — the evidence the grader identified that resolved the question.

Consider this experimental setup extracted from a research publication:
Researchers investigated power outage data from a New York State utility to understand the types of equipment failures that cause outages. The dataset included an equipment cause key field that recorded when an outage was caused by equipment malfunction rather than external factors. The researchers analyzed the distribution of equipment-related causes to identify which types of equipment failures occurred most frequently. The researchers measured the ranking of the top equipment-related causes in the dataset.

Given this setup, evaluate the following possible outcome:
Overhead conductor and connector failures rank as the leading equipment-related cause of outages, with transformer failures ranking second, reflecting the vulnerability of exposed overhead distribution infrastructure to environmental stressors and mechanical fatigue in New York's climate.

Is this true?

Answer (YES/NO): NO